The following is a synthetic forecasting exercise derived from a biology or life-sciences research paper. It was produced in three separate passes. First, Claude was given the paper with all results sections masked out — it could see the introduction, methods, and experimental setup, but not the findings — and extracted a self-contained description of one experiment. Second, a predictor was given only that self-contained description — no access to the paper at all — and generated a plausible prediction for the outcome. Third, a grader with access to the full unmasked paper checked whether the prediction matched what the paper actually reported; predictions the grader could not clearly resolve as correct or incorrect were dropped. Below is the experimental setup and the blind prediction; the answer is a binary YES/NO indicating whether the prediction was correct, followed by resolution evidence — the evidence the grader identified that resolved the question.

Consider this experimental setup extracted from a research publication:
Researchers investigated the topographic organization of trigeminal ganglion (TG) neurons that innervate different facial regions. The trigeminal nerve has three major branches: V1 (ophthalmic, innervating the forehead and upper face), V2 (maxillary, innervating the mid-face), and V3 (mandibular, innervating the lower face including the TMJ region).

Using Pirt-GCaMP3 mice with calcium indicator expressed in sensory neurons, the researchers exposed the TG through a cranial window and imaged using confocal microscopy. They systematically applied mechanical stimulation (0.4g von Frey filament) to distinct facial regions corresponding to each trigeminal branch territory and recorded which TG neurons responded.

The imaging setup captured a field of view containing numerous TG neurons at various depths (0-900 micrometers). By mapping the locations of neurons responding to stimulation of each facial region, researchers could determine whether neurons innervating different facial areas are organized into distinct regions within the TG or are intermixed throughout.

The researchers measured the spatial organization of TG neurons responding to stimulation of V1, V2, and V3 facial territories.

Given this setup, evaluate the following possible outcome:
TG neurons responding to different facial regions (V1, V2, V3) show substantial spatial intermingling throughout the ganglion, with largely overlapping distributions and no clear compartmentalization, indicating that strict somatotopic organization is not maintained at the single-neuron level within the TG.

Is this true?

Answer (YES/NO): NO